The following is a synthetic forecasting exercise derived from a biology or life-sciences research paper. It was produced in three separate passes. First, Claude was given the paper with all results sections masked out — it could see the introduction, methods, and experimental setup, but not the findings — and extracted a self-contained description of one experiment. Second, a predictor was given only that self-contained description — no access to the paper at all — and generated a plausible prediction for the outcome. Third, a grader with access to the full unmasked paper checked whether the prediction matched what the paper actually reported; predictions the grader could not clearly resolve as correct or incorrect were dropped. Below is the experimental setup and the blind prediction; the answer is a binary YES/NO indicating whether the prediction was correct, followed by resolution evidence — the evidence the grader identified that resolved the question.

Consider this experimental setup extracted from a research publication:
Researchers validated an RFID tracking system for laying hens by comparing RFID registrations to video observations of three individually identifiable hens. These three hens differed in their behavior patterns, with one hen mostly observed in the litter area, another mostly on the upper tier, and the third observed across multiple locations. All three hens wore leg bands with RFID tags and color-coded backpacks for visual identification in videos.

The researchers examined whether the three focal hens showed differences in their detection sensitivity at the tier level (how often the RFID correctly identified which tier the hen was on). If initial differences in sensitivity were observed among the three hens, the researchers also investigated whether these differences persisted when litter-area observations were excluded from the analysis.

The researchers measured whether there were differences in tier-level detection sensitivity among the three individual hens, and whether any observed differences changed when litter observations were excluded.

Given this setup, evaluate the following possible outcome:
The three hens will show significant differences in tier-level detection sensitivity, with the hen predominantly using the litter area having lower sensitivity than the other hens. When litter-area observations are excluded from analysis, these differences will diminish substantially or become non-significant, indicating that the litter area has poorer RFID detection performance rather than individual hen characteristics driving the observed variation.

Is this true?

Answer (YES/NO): NO